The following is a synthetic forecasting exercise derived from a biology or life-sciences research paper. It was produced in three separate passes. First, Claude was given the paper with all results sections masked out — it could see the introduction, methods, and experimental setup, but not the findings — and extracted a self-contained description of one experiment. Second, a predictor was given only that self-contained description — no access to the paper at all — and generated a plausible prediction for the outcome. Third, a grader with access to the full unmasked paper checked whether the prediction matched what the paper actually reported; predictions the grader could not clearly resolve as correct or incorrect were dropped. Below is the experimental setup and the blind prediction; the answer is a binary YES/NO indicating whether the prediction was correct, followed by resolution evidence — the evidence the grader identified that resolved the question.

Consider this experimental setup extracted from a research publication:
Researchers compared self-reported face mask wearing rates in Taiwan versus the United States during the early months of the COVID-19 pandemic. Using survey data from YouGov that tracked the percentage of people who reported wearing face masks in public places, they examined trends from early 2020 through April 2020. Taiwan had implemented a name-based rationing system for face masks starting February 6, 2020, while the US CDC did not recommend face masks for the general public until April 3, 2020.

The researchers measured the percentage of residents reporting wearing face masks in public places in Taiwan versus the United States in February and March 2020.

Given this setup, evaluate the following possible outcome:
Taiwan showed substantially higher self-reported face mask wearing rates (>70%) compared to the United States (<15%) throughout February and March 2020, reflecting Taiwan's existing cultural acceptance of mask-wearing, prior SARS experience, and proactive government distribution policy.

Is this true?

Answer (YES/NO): YES